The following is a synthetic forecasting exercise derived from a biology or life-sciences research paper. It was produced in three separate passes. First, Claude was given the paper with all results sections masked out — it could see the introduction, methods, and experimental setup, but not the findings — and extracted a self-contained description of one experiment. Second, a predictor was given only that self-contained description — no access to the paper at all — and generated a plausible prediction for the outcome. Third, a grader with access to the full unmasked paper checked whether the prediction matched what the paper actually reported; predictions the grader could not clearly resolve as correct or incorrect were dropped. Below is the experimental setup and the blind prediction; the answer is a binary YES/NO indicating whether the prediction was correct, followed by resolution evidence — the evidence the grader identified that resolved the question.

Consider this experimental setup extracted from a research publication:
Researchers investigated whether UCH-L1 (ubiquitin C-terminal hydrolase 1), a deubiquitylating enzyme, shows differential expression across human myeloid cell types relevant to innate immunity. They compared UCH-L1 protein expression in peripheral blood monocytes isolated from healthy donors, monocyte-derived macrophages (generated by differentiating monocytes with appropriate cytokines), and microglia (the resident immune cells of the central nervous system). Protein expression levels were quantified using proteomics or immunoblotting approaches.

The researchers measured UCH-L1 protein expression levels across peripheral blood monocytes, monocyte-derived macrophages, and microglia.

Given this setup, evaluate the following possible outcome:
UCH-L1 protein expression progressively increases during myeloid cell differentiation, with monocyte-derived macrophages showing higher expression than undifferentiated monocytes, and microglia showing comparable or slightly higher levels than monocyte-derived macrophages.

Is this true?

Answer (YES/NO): NO